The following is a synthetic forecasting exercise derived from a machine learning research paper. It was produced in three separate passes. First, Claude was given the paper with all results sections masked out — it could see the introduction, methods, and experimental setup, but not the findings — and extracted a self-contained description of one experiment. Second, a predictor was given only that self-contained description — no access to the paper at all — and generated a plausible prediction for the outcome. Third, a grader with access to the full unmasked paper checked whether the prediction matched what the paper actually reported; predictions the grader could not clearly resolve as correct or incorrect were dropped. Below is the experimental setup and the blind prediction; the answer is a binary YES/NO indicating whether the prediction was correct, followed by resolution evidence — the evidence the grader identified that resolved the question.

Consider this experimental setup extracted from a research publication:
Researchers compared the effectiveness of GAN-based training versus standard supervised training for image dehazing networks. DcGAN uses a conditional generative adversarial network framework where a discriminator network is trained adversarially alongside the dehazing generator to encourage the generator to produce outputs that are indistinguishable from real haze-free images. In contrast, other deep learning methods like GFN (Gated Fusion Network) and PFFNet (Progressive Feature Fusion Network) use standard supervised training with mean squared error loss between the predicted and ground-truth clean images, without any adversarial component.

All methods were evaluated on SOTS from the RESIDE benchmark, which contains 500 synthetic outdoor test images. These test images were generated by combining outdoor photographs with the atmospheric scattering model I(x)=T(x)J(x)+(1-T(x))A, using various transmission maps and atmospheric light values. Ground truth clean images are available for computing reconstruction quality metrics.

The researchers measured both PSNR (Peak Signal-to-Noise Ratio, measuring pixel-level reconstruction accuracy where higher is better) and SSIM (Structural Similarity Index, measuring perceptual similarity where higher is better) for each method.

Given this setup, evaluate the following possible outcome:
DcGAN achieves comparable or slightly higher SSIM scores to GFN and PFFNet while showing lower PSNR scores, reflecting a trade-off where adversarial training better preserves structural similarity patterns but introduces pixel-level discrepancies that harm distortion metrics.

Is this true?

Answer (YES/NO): NO